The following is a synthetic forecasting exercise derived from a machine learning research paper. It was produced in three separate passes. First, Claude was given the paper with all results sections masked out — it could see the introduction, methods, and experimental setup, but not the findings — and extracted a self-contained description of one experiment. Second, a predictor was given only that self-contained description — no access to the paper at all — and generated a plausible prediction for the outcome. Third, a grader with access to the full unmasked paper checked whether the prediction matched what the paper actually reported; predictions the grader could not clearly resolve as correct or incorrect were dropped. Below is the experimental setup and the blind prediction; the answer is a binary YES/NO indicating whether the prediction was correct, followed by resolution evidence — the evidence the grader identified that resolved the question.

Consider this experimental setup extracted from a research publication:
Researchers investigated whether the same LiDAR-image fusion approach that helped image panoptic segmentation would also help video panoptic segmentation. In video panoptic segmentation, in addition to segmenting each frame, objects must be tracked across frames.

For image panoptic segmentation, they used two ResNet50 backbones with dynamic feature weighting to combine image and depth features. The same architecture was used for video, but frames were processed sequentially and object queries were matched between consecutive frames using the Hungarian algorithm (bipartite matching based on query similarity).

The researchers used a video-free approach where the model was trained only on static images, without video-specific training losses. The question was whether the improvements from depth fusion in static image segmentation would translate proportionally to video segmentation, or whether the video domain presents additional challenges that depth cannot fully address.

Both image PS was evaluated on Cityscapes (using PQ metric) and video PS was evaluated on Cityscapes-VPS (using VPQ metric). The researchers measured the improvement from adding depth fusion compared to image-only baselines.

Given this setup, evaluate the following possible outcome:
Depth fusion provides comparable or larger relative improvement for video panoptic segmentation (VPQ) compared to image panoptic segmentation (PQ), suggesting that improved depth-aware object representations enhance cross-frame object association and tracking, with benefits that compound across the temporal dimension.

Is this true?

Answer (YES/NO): NO